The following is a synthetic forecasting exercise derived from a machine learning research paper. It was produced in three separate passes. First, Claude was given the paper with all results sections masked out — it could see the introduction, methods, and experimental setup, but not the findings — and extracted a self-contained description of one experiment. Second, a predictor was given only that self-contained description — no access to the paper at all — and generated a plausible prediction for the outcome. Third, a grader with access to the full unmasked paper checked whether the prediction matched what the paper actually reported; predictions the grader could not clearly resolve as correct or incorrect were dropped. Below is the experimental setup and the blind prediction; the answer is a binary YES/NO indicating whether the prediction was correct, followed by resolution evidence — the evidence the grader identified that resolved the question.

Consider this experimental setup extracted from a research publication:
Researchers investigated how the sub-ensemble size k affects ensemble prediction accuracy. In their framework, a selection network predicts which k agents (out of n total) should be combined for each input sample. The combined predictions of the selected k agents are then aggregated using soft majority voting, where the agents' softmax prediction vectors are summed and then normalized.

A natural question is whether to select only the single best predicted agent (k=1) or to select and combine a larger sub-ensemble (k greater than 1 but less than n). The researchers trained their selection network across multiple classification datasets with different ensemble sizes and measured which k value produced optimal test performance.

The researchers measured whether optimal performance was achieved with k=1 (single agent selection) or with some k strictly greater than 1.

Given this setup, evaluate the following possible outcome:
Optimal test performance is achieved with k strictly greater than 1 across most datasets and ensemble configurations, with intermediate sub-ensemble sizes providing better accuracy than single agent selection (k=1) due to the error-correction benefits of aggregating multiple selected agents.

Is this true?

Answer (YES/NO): YES